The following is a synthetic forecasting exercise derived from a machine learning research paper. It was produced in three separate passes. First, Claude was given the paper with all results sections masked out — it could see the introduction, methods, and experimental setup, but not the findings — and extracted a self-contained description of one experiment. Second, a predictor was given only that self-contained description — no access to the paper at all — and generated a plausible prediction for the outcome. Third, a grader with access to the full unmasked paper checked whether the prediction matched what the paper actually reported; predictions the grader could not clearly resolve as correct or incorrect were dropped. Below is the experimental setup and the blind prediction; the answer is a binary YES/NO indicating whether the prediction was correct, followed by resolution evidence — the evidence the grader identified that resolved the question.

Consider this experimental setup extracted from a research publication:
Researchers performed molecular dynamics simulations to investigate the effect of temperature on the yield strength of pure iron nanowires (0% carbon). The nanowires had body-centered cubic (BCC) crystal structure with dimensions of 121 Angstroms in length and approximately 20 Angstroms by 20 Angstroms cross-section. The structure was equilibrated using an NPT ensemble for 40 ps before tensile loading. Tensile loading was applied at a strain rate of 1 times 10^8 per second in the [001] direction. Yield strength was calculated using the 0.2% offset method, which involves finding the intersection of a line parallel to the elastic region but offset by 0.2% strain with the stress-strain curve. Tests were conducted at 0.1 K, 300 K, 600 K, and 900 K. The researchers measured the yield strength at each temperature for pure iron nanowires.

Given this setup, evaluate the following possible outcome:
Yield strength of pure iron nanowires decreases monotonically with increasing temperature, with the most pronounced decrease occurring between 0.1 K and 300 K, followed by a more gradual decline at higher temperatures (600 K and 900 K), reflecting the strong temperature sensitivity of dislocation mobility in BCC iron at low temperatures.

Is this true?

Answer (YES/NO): NO